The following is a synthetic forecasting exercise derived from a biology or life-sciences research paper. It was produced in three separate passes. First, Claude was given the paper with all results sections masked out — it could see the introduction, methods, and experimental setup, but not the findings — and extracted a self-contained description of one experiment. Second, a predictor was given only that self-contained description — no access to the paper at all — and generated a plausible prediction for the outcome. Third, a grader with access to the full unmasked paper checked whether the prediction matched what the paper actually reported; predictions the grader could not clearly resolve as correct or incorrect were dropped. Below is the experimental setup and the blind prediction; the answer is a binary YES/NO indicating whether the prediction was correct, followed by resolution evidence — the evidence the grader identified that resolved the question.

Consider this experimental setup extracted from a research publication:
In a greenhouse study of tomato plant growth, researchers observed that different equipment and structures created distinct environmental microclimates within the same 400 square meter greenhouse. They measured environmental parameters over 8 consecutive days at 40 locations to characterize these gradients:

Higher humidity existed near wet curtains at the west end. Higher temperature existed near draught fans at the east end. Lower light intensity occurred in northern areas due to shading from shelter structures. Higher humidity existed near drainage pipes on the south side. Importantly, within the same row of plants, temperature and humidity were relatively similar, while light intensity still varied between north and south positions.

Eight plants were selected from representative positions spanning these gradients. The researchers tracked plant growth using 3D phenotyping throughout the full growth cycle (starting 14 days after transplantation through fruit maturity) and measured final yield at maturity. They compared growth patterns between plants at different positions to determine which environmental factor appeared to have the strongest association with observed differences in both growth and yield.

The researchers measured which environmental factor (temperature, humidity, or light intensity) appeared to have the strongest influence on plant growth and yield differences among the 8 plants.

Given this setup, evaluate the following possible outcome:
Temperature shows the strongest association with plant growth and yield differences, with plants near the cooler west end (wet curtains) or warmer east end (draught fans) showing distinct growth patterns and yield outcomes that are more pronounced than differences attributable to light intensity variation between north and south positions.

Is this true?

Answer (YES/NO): NO